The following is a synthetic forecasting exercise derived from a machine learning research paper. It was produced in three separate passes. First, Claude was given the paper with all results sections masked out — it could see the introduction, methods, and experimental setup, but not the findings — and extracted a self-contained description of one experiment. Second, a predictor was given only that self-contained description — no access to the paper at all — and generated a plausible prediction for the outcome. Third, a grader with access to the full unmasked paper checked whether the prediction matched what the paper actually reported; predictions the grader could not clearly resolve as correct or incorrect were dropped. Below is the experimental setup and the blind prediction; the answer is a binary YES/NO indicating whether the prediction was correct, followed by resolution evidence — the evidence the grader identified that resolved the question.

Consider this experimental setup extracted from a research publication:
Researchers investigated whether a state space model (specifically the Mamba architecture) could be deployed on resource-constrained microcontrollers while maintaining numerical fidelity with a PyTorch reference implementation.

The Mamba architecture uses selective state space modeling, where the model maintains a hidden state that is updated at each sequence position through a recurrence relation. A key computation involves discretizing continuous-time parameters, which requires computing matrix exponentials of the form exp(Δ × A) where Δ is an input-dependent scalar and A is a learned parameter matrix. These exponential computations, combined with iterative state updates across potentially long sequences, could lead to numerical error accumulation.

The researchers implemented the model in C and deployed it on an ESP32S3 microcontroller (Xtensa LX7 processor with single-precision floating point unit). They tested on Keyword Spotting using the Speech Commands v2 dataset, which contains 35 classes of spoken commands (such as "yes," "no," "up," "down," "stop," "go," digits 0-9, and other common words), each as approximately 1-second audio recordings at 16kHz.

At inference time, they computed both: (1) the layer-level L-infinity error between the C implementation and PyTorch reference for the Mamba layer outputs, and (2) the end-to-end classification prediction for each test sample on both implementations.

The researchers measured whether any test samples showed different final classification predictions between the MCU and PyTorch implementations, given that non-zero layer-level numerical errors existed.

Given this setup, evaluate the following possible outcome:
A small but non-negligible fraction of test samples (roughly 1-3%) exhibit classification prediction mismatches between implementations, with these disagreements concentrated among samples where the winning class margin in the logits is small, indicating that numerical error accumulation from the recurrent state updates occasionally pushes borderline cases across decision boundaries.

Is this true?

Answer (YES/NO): NO